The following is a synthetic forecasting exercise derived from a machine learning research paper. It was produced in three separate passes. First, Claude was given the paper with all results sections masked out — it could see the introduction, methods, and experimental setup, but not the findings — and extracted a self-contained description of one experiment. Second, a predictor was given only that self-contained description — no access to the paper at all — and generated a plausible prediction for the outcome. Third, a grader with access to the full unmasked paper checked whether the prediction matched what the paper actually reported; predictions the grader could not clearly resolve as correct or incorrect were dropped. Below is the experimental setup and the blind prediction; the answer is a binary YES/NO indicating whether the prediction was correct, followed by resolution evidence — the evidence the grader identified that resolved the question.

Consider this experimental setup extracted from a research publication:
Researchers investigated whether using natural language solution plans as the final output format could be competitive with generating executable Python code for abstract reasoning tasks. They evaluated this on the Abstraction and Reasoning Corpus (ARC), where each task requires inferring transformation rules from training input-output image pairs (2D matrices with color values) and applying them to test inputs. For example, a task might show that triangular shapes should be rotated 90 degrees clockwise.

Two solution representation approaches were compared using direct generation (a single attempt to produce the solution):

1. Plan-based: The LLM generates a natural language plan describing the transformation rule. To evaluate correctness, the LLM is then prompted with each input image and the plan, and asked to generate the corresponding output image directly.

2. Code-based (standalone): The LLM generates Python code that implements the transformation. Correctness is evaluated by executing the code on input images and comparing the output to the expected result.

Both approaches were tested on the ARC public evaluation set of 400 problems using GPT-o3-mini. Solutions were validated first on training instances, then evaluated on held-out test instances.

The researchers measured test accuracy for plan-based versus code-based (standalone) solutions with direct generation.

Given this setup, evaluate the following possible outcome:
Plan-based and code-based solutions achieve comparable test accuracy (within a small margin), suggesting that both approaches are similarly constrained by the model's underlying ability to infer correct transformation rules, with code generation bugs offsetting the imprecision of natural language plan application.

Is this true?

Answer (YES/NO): NO